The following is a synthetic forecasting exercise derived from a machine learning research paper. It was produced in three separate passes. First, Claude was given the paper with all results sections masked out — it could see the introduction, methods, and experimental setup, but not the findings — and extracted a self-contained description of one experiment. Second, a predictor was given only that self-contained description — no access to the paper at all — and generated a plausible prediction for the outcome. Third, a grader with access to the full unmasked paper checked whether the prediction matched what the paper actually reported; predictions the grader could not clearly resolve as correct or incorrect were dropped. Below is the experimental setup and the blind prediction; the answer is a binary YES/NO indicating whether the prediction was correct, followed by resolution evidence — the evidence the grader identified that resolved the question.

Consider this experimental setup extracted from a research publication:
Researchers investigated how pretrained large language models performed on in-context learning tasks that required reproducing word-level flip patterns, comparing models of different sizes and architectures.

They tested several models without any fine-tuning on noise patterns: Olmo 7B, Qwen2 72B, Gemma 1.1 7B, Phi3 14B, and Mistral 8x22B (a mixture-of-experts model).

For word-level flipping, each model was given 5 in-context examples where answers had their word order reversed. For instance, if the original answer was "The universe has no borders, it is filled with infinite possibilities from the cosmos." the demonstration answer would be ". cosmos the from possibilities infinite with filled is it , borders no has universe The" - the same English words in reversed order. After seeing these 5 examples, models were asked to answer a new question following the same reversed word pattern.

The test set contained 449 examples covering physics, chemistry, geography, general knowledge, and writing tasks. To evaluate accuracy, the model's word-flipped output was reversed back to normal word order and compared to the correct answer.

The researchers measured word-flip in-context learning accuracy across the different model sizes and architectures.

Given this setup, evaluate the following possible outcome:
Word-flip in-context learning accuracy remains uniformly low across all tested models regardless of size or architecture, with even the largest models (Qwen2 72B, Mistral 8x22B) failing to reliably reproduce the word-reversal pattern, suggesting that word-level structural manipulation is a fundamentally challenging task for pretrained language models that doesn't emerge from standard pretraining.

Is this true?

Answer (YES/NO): NO